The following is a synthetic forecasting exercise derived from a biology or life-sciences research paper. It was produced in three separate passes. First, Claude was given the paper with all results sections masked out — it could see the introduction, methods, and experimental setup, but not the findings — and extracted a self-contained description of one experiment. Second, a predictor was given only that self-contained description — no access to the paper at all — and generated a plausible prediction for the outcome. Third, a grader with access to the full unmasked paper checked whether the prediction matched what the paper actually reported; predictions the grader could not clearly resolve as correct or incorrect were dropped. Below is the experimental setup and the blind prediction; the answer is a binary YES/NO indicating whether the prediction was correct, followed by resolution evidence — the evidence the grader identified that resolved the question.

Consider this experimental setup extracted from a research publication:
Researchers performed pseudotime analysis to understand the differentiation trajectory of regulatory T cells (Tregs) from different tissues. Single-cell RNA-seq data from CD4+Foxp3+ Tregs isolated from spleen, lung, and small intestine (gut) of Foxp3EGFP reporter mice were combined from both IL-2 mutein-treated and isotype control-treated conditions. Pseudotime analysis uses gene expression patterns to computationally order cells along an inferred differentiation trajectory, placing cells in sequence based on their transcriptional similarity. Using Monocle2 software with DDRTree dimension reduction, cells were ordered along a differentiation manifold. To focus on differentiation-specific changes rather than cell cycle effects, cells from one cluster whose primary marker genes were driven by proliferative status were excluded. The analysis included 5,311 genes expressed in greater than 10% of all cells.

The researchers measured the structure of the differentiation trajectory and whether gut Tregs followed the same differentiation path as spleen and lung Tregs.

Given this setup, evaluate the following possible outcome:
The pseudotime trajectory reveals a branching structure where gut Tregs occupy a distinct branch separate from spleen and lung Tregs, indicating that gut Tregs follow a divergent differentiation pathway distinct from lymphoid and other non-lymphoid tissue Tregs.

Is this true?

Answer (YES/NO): YES